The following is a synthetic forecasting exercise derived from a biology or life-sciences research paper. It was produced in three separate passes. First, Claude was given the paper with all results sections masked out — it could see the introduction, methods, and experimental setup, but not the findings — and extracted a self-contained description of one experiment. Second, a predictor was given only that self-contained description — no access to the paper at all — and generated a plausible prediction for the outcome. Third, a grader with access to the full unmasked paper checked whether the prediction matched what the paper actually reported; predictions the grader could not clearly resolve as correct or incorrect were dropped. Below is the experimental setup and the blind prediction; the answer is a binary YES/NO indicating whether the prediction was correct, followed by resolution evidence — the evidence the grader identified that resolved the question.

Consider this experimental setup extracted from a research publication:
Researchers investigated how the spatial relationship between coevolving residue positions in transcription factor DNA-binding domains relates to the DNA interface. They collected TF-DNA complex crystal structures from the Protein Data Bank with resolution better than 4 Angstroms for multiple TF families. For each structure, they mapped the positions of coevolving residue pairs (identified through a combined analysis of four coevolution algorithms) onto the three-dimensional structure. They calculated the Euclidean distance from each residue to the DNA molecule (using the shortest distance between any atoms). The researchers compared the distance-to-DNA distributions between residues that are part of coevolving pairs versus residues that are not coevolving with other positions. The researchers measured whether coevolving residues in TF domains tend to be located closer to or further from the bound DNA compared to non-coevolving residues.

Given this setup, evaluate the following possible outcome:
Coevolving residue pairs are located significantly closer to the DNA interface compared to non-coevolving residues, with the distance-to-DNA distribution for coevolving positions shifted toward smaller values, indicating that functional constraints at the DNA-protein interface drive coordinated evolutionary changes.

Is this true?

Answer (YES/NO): NO